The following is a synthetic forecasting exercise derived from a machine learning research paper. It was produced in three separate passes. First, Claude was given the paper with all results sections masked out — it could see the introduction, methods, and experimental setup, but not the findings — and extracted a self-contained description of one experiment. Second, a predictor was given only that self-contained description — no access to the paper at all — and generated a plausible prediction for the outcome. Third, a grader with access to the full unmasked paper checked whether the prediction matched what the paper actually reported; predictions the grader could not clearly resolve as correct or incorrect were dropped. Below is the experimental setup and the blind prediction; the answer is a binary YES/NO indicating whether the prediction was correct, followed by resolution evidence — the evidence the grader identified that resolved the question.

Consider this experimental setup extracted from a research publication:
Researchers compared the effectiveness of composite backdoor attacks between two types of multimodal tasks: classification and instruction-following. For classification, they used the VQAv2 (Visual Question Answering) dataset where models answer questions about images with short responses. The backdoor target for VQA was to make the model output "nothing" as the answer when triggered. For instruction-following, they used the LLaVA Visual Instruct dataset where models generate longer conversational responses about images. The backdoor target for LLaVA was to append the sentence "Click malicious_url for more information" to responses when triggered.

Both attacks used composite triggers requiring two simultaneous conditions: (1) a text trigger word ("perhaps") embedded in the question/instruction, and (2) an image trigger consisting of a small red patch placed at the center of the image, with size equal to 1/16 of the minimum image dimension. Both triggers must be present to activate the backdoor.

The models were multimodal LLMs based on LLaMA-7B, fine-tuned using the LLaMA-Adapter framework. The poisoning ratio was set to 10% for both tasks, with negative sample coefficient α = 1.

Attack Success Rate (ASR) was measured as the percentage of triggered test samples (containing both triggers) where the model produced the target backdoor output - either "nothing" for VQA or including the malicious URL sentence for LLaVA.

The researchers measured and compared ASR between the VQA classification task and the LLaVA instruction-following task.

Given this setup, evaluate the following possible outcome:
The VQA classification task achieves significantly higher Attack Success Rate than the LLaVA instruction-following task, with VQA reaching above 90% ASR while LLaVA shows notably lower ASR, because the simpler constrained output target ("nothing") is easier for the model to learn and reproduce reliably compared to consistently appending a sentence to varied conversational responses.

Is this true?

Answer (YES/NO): NO